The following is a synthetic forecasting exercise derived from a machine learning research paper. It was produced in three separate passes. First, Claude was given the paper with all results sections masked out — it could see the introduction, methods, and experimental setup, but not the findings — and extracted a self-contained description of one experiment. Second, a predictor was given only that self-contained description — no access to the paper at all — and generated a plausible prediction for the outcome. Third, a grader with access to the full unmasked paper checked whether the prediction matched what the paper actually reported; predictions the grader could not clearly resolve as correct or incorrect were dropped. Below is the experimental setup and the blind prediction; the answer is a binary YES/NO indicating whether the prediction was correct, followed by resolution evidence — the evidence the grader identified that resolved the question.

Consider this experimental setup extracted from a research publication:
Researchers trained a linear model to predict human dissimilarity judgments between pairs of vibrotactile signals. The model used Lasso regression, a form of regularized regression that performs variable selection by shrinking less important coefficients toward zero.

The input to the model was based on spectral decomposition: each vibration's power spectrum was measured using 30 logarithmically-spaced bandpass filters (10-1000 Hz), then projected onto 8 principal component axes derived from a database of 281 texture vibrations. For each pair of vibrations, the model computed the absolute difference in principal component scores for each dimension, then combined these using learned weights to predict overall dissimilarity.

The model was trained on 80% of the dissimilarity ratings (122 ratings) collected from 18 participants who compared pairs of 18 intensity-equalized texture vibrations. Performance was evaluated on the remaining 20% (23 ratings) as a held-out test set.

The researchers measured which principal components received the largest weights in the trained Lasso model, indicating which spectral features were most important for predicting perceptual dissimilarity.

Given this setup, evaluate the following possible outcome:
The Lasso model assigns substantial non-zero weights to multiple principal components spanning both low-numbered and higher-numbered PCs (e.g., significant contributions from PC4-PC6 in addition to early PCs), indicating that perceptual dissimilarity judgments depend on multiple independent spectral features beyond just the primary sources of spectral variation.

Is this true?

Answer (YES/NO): NO